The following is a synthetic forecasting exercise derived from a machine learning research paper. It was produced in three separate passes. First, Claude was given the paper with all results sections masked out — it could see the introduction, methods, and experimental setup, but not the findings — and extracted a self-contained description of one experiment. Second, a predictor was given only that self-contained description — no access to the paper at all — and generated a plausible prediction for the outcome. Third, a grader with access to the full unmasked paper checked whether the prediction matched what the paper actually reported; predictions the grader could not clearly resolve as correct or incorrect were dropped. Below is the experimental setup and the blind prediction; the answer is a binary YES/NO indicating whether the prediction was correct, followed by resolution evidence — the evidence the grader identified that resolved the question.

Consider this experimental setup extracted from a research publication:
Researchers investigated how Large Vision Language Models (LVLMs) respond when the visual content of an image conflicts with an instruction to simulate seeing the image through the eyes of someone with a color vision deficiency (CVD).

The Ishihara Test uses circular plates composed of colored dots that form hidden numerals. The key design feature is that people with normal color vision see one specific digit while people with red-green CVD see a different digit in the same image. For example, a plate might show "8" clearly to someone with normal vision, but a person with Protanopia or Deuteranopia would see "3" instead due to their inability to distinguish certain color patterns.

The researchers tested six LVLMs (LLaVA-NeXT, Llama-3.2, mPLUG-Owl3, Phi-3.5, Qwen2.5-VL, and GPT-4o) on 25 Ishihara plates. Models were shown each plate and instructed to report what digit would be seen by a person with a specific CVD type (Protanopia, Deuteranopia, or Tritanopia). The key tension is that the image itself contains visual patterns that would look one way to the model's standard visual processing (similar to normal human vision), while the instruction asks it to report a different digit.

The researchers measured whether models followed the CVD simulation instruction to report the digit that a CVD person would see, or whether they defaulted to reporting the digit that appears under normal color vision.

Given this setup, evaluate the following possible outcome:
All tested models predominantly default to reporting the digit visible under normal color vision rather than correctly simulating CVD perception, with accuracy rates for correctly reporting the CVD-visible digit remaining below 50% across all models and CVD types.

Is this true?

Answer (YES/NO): NO